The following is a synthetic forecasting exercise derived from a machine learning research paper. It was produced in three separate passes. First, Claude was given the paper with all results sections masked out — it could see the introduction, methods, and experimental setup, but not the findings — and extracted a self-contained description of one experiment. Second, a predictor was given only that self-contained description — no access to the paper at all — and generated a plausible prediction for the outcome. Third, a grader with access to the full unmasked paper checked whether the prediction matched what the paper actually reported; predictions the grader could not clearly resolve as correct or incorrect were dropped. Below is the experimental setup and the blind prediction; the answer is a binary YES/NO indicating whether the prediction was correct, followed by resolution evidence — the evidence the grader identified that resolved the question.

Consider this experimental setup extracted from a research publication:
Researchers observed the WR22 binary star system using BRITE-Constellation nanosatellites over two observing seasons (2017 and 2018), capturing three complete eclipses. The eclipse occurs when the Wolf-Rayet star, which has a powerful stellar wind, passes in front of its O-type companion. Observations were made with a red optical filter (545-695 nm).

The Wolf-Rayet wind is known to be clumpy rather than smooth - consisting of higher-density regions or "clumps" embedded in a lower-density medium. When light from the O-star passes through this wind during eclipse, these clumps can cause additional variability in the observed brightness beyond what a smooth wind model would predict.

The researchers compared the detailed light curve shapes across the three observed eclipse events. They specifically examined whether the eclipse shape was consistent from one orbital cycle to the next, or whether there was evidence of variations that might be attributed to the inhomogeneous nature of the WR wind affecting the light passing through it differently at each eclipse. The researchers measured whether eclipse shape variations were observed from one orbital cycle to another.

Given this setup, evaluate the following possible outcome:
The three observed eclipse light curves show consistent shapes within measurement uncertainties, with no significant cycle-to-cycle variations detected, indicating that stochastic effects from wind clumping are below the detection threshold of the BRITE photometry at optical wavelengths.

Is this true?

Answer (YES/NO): NO